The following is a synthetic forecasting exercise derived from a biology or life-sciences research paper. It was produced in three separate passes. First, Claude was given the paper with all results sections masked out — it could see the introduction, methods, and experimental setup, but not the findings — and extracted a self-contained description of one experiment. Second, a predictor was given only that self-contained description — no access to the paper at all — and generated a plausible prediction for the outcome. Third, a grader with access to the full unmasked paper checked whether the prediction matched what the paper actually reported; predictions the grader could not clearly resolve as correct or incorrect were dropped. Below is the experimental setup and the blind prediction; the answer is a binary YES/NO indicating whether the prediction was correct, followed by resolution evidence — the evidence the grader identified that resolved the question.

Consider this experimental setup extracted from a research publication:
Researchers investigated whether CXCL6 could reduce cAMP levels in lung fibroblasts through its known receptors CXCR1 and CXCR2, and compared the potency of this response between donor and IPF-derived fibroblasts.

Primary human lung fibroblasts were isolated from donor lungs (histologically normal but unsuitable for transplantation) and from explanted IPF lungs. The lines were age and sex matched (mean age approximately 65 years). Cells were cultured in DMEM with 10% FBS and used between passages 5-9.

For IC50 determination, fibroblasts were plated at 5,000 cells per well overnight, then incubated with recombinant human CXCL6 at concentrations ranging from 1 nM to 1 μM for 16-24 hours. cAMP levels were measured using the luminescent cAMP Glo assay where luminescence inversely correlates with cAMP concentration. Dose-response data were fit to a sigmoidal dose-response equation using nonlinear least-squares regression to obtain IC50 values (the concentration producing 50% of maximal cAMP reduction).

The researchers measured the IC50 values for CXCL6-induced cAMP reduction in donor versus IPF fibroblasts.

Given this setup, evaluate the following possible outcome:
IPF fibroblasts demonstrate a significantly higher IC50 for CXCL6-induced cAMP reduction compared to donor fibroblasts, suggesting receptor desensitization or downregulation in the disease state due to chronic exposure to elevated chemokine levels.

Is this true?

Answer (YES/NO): YES